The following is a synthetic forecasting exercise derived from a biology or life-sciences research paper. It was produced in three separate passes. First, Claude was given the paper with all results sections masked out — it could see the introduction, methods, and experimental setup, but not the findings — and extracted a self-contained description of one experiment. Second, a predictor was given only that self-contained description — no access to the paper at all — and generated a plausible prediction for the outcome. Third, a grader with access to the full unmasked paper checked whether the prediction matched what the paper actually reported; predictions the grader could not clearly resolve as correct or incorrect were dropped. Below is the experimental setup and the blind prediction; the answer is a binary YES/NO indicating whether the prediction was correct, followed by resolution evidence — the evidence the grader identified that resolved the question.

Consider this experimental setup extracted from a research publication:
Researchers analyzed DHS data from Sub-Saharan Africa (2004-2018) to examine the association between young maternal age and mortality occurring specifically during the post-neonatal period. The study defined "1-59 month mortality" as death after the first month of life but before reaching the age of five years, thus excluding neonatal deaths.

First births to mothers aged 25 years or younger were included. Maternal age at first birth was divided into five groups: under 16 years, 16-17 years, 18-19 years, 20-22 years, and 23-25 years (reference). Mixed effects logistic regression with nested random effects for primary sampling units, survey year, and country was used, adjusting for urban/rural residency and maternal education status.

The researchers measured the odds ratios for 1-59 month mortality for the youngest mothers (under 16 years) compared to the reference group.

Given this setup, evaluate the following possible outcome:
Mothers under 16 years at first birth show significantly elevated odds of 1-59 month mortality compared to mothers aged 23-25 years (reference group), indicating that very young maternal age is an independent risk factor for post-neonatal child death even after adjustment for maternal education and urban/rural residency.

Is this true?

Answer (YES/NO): YES